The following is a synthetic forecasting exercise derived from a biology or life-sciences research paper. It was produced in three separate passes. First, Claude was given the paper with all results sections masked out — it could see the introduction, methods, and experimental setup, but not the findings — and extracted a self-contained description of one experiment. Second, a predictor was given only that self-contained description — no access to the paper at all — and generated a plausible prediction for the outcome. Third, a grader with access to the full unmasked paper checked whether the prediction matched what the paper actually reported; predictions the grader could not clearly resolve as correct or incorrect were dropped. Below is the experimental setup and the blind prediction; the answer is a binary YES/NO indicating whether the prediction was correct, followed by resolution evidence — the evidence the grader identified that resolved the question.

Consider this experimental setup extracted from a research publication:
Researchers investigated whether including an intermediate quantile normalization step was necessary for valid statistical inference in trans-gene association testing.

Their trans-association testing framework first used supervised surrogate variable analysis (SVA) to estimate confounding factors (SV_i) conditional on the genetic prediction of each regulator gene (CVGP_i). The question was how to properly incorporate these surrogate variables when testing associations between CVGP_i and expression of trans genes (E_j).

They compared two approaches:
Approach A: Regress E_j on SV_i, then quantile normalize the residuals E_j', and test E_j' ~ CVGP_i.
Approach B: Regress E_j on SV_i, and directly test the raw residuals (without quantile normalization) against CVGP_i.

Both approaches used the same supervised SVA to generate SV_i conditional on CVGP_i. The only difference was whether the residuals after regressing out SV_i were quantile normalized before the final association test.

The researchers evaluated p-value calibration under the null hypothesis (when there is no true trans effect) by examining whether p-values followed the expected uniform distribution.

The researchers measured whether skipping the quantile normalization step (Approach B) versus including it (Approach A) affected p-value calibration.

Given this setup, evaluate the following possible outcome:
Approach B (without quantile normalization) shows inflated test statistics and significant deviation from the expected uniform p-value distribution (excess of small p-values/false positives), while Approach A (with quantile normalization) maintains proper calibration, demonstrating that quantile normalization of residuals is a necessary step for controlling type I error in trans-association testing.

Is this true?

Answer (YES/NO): YES